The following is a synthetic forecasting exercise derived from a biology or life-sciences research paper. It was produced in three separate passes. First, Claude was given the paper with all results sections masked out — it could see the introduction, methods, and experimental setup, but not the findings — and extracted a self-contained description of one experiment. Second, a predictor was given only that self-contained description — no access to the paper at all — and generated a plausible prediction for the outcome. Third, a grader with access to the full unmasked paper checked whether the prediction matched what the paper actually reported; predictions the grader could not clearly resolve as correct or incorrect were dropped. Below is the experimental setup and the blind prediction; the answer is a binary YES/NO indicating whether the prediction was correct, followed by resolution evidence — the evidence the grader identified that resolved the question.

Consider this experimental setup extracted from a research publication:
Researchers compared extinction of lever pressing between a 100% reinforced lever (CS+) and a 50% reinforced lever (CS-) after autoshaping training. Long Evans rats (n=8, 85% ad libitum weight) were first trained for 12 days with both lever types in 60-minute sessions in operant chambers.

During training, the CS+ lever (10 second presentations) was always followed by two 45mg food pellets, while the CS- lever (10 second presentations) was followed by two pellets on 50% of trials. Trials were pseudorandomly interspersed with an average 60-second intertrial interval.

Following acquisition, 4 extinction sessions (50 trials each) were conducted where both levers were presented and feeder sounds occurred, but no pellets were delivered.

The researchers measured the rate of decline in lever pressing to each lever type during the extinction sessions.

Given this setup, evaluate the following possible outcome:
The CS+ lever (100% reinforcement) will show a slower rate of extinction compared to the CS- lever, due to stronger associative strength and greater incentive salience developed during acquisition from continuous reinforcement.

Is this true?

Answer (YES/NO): NO